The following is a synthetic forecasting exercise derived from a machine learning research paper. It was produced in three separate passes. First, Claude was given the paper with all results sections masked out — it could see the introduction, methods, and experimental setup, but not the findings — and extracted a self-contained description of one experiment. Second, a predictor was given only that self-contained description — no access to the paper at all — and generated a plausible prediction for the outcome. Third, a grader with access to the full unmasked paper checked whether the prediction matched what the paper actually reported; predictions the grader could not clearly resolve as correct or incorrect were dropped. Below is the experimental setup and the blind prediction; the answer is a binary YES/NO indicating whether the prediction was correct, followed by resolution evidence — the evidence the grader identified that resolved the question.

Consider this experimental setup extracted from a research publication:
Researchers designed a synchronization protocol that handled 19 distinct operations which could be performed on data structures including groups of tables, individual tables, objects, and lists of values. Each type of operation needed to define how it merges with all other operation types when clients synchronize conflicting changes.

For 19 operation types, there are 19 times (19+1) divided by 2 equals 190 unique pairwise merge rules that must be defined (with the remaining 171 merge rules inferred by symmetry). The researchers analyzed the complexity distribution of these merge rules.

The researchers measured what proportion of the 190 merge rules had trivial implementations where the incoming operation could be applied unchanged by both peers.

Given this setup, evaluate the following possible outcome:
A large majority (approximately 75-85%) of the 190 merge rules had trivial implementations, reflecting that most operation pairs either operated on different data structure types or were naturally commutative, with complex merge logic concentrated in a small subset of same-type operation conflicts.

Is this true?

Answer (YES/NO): YES